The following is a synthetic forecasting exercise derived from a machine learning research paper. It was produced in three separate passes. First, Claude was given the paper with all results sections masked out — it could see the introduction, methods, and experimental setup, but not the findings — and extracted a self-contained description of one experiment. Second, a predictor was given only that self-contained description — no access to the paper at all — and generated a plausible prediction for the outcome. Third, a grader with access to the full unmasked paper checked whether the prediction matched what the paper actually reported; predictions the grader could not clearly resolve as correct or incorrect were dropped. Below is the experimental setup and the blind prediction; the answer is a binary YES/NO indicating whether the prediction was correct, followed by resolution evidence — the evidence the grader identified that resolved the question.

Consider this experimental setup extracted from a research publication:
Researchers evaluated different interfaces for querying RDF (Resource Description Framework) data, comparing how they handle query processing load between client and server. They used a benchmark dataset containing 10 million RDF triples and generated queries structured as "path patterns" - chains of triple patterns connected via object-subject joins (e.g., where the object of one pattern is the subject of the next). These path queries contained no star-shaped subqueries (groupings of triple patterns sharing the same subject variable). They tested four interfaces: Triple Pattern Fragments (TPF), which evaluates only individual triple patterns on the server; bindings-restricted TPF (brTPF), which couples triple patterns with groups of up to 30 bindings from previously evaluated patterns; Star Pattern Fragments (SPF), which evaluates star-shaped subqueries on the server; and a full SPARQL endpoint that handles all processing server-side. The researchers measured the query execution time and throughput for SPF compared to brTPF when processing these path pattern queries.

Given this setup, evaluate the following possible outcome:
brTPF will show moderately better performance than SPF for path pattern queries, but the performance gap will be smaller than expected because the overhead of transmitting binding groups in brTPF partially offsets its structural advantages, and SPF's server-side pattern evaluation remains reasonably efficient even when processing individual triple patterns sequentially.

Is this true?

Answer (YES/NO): NO